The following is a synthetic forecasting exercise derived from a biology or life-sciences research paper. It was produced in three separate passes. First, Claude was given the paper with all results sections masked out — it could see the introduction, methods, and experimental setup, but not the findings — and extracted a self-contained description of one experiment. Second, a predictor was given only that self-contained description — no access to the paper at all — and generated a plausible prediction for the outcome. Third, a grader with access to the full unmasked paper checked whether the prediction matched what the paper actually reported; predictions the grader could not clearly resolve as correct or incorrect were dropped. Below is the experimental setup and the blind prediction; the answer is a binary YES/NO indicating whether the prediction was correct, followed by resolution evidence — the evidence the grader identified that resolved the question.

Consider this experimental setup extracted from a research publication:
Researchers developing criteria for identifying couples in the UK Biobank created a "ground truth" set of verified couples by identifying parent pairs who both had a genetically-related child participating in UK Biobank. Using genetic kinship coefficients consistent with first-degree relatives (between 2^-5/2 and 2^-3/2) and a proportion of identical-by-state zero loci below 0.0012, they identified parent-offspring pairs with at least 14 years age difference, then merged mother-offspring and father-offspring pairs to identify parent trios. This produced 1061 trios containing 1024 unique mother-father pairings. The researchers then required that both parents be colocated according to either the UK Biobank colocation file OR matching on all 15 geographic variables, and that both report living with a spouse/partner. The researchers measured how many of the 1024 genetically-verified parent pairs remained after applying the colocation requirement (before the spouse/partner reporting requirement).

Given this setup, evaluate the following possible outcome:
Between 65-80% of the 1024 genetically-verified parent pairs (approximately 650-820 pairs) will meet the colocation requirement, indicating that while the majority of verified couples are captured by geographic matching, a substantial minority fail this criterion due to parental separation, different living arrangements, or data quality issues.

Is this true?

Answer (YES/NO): NO